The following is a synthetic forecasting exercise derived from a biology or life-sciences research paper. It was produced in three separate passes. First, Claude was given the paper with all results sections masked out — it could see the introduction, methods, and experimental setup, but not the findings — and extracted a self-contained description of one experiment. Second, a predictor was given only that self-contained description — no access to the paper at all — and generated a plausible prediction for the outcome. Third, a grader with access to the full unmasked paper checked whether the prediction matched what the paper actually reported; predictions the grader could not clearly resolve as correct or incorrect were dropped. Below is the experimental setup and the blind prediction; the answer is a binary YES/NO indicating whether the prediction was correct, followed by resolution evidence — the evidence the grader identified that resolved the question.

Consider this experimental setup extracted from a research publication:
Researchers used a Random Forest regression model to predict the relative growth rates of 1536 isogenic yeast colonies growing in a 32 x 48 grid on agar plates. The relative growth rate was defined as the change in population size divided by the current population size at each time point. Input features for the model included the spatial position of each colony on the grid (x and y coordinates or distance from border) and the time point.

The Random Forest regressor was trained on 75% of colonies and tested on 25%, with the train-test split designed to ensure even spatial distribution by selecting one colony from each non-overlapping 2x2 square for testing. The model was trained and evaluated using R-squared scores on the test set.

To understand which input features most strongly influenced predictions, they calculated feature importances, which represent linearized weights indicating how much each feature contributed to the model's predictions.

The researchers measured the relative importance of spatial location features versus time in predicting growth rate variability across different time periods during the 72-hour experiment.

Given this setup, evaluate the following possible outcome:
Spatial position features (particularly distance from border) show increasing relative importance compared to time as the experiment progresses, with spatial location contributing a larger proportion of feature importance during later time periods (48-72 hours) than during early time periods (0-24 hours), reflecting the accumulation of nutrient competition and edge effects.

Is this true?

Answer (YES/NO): NO